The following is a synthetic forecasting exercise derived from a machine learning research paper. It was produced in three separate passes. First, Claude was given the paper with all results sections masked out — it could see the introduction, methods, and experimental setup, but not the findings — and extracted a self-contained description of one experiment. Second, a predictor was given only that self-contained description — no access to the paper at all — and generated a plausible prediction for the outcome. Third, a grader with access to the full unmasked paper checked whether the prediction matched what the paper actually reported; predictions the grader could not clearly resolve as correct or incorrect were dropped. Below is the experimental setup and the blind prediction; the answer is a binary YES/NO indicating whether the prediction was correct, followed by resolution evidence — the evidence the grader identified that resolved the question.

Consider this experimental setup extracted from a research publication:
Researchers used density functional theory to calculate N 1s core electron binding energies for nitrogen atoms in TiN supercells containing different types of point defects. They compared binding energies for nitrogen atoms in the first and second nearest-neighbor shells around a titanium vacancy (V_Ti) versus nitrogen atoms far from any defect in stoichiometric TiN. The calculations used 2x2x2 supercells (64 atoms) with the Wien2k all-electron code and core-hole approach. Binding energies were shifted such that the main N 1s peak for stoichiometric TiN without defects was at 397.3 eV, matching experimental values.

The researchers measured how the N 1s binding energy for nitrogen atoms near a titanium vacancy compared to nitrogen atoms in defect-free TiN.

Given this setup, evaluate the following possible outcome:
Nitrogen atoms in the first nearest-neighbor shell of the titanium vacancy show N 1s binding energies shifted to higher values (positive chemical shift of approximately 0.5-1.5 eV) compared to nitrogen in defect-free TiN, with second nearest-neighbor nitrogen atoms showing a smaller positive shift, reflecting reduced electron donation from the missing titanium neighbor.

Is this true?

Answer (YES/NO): NO